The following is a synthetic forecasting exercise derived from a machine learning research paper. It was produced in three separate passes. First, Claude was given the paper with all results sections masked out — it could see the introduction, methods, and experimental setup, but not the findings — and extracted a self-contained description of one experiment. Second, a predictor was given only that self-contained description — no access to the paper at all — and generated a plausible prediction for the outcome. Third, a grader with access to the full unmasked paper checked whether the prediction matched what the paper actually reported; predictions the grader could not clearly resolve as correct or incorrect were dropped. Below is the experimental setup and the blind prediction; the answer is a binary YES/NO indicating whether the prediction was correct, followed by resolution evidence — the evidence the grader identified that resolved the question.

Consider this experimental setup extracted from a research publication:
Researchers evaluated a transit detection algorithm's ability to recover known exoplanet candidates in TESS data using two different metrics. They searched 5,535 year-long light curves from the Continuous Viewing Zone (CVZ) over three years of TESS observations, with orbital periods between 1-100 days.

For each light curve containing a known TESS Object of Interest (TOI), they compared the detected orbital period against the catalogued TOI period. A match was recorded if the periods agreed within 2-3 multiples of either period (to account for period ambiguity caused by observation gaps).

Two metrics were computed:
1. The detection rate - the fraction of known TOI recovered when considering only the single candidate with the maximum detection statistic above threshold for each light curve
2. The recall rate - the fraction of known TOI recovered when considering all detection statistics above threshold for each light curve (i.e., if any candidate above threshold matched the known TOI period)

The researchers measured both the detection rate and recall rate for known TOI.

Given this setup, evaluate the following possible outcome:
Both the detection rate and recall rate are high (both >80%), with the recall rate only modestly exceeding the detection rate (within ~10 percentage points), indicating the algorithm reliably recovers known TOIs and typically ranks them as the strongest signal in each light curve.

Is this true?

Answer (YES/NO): NO